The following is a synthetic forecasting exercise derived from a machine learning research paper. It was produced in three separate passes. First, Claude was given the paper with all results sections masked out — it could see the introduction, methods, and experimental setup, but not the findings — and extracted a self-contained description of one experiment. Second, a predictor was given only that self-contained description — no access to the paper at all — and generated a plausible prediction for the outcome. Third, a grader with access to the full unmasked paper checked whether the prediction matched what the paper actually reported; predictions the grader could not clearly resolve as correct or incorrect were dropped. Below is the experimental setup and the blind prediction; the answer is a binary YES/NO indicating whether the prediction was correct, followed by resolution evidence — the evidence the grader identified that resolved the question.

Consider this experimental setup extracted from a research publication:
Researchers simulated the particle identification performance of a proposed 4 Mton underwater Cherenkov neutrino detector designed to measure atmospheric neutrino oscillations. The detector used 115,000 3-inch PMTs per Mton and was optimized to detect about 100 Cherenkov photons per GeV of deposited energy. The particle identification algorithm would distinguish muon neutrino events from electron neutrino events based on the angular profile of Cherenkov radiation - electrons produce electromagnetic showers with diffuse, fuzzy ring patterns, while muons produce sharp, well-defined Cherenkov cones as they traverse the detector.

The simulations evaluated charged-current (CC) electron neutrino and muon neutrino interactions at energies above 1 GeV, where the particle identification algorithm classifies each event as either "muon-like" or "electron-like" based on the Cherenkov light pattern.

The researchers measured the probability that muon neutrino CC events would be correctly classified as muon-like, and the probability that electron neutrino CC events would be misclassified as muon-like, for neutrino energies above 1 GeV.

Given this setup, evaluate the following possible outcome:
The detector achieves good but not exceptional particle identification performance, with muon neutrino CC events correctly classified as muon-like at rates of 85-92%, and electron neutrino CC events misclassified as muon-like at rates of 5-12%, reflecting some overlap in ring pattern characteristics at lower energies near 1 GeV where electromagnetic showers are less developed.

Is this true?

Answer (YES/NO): NO